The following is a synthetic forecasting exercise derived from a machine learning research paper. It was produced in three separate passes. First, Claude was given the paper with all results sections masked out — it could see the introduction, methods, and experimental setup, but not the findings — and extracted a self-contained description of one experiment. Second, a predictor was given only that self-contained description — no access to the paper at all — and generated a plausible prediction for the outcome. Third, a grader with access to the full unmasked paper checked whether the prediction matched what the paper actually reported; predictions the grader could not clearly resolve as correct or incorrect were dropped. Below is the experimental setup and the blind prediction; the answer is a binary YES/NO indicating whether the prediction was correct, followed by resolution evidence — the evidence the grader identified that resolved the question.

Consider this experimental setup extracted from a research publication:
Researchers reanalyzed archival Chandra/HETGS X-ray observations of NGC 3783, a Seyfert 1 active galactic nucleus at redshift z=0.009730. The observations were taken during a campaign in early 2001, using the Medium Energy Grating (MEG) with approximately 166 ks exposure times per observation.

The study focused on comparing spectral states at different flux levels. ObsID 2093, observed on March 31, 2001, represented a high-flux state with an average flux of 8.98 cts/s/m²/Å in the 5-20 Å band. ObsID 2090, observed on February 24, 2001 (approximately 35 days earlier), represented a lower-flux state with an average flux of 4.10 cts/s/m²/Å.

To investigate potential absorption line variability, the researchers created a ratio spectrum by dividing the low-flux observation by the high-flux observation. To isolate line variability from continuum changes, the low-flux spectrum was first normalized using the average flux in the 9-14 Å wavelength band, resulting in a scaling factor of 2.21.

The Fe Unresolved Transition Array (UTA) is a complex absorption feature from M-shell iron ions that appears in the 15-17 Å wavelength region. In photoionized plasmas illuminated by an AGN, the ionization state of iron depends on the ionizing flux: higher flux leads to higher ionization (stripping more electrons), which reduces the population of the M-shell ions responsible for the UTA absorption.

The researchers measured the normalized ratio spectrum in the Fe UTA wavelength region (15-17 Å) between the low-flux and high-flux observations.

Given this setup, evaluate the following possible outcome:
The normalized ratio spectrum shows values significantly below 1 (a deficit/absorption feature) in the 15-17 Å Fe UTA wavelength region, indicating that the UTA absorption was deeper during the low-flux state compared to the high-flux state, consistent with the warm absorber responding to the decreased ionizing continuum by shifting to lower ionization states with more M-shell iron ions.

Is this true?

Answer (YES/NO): YES